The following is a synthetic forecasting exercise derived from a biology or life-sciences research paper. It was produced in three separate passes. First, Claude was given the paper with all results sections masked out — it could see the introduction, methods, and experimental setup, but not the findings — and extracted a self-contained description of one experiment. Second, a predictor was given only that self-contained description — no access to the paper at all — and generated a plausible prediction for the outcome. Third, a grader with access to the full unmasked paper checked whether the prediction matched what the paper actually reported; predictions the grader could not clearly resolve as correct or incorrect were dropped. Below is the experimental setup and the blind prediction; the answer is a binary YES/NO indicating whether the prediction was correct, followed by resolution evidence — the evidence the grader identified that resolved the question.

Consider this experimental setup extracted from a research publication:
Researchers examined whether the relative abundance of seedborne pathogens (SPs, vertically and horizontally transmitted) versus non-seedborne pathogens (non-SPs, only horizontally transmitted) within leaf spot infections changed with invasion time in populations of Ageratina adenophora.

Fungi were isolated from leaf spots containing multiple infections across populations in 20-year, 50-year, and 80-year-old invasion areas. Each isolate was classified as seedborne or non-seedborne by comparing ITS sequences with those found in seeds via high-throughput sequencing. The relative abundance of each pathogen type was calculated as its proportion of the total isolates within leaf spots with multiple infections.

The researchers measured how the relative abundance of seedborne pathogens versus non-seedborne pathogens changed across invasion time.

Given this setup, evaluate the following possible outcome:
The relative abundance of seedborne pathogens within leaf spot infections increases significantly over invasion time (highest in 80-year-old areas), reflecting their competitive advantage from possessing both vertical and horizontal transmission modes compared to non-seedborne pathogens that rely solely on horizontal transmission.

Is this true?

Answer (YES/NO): NO